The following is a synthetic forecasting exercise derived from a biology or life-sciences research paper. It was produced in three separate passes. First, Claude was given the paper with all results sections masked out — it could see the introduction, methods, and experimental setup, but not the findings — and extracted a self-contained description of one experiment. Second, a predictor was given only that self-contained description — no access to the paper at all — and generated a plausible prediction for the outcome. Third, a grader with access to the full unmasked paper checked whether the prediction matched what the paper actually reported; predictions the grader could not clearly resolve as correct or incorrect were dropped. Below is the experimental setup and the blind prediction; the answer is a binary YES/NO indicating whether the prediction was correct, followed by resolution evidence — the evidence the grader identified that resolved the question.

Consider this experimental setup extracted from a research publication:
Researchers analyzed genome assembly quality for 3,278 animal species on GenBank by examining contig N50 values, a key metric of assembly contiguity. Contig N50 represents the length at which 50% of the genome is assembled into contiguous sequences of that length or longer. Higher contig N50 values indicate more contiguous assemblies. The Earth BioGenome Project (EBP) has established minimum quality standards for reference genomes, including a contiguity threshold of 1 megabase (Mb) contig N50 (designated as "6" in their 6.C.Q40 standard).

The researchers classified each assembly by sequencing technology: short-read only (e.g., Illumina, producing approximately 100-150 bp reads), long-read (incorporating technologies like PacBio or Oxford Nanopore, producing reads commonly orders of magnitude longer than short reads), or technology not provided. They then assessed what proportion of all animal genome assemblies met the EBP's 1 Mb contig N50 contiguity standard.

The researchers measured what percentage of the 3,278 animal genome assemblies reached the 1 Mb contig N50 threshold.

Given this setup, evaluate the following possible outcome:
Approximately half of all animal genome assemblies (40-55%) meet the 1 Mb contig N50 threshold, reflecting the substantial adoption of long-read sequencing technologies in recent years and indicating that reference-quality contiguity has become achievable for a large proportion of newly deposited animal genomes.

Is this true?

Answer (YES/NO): NO